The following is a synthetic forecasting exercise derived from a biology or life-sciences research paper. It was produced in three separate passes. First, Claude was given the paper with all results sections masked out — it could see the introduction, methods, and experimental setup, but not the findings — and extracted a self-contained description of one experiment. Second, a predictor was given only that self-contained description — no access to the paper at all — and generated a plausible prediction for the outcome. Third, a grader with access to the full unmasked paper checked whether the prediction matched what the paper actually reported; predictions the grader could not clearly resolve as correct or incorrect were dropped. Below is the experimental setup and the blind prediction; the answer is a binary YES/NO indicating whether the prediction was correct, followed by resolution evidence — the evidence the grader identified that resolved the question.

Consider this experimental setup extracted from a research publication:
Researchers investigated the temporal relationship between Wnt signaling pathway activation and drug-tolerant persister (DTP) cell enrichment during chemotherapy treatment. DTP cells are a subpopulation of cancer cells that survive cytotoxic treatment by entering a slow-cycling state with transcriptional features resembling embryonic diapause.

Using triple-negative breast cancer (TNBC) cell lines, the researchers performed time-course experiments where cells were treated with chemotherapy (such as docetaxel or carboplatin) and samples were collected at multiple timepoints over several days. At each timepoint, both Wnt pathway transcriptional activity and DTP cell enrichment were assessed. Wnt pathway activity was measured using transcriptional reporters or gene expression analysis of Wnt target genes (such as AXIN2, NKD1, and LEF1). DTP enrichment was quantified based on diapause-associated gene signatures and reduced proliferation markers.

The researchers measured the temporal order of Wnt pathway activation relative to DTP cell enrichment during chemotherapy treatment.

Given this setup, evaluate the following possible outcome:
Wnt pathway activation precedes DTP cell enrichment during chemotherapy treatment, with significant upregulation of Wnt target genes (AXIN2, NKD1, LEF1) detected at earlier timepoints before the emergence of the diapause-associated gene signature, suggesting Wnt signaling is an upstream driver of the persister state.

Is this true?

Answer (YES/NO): YES